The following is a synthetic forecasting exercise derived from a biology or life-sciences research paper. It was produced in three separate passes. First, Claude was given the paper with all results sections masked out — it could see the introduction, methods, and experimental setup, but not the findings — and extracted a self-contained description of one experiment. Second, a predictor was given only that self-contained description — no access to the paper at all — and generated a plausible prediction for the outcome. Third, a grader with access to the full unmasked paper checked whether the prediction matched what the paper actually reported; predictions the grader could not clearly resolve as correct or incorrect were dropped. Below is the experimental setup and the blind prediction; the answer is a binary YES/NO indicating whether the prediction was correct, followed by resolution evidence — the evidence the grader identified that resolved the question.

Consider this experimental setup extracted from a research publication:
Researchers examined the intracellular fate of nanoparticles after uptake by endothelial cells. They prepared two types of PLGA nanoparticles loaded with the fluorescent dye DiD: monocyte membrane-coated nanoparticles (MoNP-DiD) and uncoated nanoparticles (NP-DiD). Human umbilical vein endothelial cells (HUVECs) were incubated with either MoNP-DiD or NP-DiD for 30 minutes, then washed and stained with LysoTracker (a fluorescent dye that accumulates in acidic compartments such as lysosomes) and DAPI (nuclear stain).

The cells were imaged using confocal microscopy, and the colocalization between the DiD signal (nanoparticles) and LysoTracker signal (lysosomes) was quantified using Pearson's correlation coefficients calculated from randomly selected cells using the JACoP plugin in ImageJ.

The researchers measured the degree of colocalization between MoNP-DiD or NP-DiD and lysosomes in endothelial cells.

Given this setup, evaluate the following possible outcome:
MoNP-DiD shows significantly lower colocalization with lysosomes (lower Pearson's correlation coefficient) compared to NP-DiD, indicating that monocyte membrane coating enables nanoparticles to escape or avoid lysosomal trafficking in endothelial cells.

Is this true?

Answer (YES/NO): YES